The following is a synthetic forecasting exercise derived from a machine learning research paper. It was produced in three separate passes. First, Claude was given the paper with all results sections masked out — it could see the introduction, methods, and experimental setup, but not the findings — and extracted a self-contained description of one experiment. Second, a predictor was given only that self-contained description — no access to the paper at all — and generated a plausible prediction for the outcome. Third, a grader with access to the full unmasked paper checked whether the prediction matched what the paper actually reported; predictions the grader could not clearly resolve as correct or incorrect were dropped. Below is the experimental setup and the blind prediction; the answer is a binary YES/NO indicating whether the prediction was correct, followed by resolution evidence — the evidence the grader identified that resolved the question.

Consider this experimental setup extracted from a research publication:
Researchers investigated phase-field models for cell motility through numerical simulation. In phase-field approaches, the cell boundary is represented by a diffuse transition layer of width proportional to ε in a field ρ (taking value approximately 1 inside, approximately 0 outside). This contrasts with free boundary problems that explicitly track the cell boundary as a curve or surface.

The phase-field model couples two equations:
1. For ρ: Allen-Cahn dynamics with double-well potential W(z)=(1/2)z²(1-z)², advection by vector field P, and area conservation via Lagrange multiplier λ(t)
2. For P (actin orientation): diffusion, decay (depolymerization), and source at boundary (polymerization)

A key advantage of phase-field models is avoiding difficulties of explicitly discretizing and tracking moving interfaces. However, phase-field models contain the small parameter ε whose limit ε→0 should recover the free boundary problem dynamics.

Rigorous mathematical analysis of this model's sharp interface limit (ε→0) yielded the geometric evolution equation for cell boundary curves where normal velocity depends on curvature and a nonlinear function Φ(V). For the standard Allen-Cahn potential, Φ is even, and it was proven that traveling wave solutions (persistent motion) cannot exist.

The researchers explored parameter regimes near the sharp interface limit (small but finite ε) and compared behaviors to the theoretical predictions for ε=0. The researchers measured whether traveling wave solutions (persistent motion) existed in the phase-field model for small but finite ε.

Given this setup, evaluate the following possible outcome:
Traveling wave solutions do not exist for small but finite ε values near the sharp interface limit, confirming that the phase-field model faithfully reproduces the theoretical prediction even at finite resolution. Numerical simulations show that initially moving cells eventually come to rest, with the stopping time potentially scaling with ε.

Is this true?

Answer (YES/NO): NO